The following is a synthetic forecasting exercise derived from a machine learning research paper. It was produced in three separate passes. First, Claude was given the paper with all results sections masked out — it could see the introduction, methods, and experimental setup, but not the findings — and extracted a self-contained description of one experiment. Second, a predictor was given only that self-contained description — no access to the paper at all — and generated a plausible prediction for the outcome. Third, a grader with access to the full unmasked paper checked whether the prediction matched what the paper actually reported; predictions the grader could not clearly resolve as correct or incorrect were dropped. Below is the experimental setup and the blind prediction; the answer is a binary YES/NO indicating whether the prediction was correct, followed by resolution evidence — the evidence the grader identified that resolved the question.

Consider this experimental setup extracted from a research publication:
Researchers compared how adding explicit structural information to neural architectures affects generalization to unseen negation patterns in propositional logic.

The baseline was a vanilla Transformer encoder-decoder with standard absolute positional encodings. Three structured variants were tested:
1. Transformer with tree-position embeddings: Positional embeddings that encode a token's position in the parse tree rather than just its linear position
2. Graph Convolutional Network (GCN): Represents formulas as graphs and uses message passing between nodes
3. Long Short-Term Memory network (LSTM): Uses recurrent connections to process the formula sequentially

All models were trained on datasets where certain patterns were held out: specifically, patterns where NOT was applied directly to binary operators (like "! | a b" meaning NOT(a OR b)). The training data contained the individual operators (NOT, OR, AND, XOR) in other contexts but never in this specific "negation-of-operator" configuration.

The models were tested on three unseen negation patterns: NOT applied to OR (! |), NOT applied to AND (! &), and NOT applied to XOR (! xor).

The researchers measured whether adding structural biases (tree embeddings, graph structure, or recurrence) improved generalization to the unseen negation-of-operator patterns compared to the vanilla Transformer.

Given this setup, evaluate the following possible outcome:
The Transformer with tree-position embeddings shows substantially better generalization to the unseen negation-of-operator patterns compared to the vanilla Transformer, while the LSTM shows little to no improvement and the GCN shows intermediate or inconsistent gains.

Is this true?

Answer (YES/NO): NO